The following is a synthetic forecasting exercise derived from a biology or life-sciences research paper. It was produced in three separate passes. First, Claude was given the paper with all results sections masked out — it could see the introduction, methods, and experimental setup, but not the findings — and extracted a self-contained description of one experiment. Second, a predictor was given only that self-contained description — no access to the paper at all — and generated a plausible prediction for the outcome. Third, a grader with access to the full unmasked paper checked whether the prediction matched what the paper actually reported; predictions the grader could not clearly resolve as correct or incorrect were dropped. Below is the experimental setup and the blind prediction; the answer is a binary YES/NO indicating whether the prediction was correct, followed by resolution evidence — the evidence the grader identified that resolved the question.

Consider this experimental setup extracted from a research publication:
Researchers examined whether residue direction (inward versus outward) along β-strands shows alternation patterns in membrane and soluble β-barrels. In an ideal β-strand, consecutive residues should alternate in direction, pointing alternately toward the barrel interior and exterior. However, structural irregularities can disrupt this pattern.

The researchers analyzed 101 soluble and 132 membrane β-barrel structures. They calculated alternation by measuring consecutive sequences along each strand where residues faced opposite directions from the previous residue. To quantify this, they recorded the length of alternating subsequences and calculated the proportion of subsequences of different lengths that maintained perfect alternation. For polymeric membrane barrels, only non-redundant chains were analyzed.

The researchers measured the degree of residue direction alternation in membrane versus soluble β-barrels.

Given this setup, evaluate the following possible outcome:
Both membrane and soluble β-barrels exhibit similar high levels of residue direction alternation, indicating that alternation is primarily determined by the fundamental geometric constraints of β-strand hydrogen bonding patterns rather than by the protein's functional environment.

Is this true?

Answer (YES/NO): NO